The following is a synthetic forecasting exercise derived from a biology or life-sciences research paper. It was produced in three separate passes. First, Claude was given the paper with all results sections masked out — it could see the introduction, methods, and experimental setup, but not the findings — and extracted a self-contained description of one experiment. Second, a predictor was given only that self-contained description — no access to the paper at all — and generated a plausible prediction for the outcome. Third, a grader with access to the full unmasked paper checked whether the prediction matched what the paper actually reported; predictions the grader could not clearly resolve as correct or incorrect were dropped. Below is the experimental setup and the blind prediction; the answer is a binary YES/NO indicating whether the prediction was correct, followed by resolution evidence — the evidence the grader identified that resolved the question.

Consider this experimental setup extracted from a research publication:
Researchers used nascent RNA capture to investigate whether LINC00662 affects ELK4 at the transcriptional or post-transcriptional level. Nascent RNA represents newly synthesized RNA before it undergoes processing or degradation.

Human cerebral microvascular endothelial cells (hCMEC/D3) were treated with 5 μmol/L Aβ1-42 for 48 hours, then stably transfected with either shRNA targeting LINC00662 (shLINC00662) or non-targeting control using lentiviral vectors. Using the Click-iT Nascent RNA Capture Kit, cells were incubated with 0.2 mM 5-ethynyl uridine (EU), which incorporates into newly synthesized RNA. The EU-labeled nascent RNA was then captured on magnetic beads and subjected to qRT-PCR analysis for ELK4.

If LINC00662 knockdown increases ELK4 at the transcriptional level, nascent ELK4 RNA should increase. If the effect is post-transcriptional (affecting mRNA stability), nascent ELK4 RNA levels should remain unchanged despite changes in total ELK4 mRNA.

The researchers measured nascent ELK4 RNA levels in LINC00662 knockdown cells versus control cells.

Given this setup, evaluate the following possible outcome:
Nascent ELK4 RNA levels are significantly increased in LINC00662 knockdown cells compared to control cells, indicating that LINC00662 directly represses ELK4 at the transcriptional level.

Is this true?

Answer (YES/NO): NO